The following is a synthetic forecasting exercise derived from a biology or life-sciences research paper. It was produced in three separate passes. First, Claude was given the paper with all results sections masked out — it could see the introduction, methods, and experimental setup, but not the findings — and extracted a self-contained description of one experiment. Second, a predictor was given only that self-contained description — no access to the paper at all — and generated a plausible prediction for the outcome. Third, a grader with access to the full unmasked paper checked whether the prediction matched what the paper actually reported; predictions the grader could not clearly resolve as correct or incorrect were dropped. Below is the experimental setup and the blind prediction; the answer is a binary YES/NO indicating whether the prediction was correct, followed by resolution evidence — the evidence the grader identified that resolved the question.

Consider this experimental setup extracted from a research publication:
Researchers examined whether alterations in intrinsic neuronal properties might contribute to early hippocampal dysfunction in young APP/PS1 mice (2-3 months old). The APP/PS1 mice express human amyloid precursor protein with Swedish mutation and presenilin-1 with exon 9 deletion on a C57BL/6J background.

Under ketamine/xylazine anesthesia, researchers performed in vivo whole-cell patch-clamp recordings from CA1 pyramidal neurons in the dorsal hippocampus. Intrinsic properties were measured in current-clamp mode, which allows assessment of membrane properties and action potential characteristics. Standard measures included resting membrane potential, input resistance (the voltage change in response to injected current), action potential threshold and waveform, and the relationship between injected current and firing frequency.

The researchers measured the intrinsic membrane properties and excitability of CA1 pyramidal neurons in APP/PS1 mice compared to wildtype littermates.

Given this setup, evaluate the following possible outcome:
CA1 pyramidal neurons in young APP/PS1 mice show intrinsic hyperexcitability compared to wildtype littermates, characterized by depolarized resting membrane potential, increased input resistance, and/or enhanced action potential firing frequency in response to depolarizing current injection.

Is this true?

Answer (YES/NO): NO